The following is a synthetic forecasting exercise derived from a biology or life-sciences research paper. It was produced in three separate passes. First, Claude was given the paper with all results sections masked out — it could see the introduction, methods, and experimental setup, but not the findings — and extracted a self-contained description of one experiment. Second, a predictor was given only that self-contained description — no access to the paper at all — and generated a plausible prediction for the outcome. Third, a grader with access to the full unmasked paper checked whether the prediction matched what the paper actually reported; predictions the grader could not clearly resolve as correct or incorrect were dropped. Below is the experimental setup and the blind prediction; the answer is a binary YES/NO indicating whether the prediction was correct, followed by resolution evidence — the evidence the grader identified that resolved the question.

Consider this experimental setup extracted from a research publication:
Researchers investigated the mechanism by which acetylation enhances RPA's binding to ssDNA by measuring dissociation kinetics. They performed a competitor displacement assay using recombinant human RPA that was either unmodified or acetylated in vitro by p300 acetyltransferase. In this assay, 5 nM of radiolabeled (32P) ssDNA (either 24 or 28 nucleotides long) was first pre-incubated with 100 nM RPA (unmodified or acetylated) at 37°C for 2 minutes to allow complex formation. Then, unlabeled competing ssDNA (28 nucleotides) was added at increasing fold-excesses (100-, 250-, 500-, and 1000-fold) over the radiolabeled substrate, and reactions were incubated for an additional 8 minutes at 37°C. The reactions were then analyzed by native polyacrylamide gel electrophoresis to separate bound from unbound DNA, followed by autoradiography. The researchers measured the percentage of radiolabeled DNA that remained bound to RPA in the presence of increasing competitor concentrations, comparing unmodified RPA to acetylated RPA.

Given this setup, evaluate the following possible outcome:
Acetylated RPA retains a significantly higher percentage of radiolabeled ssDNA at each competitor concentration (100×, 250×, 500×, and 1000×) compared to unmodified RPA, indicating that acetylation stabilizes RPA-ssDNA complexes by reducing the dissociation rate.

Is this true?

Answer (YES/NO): YES